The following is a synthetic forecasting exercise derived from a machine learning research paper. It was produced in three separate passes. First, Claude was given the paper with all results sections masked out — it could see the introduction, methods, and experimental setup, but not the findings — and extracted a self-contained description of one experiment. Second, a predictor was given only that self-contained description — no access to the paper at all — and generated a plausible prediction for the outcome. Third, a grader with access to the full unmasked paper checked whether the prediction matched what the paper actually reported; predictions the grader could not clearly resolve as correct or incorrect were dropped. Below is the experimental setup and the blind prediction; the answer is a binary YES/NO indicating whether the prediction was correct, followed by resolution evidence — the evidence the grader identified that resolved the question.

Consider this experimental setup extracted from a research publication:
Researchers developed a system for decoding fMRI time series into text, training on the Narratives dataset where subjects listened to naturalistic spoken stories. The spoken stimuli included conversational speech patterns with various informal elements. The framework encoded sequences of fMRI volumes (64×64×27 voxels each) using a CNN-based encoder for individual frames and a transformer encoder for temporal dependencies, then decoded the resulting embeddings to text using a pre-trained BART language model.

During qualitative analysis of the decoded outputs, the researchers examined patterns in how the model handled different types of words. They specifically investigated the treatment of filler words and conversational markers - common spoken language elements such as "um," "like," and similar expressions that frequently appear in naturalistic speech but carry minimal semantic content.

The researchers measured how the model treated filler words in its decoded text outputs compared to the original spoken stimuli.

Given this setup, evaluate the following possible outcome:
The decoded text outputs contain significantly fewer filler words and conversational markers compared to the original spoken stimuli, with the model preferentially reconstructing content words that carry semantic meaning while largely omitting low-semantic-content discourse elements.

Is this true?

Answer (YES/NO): NO